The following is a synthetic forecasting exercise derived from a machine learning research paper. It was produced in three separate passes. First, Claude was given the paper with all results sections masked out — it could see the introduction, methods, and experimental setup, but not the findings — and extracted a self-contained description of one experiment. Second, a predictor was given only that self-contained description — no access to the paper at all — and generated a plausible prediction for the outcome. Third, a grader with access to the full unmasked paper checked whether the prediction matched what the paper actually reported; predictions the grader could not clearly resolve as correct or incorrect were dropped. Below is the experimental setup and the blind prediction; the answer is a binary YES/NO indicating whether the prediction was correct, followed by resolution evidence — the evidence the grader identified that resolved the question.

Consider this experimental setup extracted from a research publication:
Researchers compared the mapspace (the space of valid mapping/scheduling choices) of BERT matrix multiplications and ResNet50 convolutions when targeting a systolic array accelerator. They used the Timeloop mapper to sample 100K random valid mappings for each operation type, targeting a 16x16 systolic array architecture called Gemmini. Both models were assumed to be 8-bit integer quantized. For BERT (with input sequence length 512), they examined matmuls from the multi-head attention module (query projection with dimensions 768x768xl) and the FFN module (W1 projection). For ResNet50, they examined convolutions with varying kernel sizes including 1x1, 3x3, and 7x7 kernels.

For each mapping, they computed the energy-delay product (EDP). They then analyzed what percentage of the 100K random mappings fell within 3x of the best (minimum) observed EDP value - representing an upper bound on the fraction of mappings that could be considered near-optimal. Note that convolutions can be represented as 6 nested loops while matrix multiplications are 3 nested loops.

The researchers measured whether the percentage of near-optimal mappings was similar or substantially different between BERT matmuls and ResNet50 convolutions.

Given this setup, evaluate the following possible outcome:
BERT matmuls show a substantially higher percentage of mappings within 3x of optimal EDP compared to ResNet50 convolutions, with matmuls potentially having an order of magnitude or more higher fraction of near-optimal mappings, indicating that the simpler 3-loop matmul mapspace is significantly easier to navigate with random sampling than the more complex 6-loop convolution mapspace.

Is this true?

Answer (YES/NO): NO